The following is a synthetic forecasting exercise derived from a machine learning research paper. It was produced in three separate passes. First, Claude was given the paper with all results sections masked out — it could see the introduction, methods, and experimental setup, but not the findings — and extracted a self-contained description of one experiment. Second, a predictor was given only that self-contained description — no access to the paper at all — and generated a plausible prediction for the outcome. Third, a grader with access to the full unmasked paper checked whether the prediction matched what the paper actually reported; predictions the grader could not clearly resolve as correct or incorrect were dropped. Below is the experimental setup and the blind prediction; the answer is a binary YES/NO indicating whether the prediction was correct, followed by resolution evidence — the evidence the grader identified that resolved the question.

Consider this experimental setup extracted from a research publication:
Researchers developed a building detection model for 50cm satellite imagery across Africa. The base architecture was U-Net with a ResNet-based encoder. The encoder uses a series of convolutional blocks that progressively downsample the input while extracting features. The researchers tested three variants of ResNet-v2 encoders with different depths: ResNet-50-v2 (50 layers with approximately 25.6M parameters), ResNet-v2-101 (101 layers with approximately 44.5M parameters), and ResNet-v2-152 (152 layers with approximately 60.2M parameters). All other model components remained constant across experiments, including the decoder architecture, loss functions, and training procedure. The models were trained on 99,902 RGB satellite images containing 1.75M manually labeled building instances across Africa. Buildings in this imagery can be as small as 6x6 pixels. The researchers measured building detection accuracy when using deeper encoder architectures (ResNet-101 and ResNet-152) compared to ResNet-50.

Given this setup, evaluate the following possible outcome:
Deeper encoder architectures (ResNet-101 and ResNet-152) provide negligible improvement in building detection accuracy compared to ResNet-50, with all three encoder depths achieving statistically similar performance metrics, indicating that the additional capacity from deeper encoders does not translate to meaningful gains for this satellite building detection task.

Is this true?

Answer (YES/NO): YES